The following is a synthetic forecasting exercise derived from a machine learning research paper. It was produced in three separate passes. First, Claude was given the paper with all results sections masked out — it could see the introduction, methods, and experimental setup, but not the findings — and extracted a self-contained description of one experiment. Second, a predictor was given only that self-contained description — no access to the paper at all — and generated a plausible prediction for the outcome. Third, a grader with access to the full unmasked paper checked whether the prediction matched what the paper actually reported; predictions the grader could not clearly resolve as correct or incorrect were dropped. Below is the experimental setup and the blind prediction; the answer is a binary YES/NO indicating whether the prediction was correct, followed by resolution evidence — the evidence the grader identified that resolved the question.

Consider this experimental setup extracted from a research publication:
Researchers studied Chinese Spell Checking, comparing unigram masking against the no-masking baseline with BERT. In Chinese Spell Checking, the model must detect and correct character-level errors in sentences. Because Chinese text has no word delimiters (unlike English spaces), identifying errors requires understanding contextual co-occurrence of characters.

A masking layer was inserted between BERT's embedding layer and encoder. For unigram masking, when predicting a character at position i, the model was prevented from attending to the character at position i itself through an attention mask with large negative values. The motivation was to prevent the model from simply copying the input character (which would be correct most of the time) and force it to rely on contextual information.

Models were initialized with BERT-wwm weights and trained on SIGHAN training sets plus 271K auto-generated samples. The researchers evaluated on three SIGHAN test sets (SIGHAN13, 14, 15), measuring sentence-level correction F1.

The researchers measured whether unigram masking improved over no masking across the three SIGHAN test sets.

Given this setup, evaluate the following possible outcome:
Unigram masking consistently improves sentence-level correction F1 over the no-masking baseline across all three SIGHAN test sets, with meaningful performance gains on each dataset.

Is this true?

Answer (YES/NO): NO